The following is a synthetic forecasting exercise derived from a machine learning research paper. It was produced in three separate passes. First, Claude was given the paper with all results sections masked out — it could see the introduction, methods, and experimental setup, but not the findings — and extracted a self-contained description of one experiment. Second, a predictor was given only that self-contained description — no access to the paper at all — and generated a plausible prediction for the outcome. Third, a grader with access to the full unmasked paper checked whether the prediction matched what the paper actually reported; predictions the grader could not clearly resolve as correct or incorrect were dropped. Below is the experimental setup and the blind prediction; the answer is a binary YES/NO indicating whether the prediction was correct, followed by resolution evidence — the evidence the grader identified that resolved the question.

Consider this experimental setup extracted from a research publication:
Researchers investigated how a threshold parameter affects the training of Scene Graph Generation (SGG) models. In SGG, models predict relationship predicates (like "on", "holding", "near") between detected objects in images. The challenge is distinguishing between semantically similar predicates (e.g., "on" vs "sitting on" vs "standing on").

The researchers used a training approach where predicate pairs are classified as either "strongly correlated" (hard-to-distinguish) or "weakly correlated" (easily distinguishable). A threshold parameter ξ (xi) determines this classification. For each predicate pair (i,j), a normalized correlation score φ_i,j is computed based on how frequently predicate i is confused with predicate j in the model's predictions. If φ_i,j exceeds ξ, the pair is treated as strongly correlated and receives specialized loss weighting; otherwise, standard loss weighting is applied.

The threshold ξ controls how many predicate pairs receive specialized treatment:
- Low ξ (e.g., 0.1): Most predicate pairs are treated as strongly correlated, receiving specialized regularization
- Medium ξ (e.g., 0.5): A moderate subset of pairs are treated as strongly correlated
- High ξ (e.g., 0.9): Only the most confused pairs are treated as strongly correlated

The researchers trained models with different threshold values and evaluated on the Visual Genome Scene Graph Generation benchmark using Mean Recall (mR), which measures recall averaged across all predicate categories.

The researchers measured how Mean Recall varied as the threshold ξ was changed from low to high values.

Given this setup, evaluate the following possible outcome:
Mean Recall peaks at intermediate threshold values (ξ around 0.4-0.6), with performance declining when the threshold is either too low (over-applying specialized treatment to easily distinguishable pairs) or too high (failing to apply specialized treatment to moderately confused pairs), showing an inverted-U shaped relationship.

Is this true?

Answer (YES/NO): NO